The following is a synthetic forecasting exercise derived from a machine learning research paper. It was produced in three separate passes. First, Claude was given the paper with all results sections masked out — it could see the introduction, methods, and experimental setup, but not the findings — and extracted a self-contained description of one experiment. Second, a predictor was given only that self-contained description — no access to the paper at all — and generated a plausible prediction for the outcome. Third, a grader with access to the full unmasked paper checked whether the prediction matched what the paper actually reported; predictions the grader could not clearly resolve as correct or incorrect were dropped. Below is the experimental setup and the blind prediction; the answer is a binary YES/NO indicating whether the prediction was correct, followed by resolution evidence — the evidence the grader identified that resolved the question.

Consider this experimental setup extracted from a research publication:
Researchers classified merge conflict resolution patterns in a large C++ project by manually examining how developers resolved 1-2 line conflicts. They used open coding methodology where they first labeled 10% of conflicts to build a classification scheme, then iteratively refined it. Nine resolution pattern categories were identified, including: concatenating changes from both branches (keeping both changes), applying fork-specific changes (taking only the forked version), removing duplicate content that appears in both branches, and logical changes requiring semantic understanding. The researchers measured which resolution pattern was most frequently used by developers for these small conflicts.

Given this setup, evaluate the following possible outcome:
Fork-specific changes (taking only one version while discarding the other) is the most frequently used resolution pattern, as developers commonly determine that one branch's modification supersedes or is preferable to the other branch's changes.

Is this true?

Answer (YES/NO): NO